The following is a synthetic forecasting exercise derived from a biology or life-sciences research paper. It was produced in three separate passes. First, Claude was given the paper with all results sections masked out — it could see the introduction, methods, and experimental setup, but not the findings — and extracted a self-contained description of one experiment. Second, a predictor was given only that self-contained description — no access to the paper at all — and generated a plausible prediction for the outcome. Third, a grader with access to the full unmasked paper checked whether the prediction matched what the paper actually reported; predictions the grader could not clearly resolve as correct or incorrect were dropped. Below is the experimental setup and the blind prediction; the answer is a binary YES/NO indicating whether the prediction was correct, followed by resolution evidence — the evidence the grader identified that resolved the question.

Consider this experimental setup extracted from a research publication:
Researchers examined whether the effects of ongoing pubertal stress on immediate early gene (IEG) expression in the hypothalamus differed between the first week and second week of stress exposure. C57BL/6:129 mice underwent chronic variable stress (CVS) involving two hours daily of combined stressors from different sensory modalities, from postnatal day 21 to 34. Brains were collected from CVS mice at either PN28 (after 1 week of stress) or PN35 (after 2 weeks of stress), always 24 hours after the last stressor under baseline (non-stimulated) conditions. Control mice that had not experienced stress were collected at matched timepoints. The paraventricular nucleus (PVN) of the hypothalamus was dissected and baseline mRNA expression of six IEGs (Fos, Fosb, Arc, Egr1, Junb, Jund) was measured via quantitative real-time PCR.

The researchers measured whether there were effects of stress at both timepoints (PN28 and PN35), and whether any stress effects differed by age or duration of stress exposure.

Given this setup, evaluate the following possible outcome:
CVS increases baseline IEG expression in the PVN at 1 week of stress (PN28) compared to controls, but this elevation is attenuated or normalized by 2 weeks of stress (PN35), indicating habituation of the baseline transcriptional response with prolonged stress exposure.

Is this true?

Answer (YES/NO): NO